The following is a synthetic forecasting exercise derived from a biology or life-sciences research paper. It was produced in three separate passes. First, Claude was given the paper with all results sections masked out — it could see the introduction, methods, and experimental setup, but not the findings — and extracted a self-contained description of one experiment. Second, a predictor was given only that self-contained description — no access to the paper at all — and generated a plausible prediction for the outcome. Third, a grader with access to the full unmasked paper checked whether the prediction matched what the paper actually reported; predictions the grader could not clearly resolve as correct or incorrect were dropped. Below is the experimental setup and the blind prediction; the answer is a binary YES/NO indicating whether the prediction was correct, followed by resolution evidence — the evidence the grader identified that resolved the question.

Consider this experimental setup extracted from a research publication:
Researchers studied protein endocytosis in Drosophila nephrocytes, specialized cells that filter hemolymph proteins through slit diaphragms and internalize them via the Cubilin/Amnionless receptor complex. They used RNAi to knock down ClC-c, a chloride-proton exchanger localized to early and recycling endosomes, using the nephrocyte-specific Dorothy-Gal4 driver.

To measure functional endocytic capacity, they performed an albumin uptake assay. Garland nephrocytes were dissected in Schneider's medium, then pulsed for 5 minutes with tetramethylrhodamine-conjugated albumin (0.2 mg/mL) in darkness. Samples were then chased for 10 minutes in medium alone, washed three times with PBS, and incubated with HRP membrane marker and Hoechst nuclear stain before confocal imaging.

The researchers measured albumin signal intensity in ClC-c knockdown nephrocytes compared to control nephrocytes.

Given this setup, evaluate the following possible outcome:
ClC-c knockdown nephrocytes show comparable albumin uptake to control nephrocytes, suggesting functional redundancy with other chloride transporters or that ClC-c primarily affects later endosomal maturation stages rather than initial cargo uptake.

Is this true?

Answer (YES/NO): NO